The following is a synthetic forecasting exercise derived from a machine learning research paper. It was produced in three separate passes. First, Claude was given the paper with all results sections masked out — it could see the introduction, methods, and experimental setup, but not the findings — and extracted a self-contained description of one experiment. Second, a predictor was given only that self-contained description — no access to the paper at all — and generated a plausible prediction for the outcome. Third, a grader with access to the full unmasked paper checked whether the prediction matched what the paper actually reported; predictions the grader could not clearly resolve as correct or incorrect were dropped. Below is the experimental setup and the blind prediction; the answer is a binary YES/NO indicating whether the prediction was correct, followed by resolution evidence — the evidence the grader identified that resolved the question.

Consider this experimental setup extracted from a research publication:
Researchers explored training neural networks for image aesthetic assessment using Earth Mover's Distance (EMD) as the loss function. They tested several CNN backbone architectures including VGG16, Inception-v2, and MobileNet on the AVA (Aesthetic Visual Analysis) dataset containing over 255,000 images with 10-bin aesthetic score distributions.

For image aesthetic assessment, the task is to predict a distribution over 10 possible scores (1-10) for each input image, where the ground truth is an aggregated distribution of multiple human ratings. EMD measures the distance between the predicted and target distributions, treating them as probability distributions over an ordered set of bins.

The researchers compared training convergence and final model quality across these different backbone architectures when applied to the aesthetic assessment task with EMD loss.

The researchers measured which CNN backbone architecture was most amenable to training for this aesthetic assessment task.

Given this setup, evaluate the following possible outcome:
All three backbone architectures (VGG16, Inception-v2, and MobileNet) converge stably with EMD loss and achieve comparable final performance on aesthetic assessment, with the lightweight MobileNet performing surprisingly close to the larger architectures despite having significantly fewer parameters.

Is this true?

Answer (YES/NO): NO